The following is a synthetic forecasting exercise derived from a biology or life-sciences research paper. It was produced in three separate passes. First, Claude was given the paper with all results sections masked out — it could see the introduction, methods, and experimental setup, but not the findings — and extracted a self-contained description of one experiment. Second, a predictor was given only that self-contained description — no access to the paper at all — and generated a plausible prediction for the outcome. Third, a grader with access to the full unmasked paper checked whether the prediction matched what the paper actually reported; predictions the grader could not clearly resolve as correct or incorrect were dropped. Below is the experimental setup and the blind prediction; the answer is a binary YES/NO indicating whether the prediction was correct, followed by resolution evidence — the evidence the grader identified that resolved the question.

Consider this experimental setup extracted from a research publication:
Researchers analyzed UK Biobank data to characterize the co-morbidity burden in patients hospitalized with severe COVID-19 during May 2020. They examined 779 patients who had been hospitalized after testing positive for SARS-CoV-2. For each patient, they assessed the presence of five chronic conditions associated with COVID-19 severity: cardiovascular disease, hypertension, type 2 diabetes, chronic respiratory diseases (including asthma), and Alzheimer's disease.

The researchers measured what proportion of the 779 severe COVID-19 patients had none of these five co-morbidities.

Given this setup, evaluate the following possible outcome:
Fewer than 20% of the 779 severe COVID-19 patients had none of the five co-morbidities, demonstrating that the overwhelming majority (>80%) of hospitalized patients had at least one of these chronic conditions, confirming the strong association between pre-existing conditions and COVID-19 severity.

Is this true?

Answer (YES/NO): NO